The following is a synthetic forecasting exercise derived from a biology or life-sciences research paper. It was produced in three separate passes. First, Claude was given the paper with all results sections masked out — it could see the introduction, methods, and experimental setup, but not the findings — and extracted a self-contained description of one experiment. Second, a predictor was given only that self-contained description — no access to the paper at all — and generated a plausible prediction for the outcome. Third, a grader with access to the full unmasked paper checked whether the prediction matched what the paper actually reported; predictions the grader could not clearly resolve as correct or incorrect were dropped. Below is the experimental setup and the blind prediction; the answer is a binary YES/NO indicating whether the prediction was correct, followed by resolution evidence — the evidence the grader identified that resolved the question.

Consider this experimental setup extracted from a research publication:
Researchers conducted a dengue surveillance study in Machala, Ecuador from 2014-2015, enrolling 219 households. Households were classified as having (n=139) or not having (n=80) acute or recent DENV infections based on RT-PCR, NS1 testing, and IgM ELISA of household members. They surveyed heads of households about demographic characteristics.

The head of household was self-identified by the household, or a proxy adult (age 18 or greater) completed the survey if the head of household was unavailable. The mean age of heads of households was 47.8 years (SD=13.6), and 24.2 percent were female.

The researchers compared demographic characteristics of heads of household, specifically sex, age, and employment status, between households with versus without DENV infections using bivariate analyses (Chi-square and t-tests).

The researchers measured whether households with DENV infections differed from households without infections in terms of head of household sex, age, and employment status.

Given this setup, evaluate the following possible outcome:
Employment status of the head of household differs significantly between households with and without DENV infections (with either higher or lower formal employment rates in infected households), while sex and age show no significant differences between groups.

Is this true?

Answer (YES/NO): NO